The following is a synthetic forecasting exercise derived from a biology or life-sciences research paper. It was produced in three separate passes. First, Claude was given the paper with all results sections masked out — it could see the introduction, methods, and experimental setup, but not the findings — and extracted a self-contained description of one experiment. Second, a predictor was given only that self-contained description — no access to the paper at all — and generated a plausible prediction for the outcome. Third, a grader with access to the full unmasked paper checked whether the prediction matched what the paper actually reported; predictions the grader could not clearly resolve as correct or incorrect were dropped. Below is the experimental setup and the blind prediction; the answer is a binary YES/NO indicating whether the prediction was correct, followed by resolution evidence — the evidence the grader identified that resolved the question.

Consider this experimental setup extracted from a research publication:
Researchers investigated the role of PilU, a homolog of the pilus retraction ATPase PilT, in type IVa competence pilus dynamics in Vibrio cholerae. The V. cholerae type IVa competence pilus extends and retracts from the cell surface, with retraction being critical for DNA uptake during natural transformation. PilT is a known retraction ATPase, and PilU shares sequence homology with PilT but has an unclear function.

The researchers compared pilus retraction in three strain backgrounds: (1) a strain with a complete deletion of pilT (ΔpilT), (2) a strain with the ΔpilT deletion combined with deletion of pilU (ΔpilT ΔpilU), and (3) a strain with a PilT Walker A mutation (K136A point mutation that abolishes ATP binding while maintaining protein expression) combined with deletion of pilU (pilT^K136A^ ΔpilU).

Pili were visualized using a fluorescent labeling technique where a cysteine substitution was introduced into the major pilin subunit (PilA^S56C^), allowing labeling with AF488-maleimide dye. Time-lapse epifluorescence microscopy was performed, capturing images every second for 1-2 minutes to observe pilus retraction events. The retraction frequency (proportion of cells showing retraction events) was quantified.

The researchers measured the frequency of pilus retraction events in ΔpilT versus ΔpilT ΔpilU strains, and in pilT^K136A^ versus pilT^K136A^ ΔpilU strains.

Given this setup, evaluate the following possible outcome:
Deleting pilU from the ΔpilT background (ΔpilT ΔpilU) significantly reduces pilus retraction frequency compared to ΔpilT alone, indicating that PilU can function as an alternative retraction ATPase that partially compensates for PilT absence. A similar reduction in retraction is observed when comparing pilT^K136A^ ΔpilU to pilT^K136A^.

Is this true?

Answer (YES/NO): NO